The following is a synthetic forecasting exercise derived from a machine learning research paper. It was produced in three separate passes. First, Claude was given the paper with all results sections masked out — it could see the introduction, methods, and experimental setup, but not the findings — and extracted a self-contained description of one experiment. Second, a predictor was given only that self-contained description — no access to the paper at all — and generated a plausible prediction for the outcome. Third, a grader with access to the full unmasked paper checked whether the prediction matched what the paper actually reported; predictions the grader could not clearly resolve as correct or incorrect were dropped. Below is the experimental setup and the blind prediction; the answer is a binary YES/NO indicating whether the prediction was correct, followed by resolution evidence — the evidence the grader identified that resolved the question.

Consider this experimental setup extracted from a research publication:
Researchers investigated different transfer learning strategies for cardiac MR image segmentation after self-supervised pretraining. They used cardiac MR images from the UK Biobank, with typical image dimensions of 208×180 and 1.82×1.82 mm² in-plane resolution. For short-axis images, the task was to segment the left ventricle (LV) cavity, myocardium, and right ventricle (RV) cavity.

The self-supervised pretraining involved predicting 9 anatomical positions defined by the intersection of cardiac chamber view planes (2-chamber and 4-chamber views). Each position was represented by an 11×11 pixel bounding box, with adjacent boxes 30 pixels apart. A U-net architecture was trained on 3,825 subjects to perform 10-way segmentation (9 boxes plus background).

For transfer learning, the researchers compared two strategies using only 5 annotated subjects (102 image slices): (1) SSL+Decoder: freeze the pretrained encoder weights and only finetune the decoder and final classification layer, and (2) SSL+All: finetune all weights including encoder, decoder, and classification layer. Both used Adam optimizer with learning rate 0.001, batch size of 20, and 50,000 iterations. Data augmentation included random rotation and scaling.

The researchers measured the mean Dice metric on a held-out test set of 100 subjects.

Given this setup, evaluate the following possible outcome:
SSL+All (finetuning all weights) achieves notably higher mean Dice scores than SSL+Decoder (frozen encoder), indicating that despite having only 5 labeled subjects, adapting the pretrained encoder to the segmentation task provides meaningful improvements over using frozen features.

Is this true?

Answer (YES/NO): NO